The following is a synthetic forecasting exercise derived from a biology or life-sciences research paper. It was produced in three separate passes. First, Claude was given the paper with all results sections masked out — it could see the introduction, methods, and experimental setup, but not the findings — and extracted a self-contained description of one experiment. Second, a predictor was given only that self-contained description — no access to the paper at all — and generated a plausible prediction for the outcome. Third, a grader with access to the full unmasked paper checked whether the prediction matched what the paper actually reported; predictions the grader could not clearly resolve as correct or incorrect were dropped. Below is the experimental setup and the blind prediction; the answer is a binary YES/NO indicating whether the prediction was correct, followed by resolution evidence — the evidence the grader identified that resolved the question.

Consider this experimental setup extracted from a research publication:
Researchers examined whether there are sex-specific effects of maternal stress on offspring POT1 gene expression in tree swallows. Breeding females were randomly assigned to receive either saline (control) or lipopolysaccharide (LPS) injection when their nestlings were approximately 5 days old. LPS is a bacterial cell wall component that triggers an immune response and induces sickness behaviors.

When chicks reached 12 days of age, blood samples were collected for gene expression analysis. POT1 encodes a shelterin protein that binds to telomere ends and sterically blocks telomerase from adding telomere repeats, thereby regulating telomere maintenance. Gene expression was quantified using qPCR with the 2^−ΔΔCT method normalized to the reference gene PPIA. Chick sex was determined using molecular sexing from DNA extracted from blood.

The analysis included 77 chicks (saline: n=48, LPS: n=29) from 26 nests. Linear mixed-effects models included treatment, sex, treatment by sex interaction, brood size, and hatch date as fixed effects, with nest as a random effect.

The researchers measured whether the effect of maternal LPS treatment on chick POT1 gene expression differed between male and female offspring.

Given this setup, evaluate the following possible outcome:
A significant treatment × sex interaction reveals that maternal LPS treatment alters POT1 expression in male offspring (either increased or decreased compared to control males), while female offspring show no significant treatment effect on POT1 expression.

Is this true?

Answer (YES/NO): NO